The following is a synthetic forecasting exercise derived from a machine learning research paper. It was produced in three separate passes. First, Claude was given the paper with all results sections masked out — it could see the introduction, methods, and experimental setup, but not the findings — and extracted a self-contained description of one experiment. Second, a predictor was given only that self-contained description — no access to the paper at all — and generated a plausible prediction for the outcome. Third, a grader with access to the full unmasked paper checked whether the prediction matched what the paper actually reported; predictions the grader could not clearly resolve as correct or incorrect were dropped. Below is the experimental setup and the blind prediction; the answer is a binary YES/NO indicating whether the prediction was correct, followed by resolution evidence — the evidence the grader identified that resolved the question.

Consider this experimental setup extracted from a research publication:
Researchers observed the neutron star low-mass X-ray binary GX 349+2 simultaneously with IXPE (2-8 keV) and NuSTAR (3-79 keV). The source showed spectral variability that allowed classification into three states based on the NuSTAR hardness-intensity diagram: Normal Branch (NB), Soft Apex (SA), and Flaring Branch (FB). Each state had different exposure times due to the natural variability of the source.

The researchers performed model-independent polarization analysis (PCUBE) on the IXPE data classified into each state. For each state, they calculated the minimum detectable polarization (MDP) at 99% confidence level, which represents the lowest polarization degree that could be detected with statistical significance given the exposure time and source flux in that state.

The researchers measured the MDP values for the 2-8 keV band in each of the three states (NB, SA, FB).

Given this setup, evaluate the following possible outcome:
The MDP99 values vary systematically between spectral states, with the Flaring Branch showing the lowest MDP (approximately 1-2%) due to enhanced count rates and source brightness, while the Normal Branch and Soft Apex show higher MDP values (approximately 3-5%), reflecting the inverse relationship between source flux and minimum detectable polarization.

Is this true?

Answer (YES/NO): NO